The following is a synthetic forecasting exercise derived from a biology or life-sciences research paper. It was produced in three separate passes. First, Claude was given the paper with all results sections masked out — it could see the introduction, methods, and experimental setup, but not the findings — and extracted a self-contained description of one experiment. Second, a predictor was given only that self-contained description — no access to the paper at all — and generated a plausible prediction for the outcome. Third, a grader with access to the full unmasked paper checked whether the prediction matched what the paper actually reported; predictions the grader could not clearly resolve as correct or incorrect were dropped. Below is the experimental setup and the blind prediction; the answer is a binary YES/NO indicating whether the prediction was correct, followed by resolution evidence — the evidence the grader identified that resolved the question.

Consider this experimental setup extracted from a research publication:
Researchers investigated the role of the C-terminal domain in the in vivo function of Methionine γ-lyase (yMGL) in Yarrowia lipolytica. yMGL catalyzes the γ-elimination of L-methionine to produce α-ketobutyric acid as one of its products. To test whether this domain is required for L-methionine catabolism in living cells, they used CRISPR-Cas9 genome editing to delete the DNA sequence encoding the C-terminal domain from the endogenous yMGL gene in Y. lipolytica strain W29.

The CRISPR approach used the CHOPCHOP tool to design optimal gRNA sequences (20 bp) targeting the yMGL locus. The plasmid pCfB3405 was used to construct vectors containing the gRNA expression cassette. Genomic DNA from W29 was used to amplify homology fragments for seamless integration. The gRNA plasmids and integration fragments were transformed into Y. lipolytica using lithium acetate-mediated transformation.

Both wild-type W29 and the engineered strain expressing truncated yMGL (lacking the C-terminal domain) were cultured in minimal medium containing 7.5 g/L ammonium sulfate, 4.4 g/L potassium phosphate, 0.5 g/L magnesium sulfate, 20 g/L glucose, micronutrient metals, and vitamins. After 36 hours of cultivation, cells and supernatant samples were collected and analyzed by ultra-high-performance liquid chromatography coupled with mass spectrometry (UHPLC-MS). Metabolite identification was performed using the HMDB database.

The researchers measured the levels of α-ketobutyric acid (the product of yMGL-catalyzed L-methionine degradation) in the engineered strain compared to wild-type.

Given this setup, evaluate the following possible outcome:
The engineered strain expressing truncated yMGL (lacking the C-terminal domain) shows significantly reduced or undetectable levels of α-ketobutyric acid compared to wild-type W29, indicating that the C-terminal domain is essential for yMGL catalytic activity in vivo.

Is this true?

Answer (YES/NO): NO